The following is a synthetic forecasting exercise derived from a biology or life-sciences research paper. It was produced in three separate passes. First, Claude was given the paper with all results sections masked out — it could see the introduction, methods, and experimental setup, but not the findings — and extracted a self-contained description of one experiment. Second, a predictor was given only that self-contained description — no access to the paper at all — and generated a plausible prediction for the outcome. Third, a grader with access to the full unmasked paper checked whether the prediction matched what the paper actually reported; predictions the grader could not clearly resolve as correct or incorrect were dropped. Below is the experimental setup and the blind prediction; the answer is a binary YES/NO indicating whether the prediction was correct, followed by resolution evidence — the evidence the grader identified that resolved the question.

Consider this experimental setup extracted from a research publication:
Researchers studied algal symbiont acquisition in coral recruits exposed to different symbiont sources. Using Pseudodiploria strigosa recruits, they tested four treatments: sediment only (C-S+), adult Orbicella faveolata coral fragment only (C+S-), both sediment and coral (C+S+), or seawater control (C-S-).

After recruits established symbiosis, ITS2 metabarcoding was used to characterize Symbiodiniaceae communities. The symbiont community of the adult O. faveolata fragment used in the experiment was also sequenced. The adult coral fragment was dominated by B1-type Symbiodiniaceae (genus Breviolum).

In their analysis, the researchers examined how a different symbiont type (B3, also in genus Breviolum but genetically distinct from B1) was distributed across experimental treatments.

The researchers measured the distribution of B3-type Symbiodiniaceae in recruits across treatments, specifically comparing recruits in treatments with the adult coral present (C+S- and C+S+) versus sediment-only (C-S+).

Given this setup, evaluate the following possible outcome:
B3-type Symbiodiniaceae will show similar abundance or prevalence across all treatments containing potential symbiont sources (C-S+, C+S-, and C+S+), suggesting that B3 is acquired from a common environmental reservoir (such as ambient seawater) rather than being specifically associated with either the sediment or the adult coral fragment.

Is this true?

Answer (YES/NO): NO